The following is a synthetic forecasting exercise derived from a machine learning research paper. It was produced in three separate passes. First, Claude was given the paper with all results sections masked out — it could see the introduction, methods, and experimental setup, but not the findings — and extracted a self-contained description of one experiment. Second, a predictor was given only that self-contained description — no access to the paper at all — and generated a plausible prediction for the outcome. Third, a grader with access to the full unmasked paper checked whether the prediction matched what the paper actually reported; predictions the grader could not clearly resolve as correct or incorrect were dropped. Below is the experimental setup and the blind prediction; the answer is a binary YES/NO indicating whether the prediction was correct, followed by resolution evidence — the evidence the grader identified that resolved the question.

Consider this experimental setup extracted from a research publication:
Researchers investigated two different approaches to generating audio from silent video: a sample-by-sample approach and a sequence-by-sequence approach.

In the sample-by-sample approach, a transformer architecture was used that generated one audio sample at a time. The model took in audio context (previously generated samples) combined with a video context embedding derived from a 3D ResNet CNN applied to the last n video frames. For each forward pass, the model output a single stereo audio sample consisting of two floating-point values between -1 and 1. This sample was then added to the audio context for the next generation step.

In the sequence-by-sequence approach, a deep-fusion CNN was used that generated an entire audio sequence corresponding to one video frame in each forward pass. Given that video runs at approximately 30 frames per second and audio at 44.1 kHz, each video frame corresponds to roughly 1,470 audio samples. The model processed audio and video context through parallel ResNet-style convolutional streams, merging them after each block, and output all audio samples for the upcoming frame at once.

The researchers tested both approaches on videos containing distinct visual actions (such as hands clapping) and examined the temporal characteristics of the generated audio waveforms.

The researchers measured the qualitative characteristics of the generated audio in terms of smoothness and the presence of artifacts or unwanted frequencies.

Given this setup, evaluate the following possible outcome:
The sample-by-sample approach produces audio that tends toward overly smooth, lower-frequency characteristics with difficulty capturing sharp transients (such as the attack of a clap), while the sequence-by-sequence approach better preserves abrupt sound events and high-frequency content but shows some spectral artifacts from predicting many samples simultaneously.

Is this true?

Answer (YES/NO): NO